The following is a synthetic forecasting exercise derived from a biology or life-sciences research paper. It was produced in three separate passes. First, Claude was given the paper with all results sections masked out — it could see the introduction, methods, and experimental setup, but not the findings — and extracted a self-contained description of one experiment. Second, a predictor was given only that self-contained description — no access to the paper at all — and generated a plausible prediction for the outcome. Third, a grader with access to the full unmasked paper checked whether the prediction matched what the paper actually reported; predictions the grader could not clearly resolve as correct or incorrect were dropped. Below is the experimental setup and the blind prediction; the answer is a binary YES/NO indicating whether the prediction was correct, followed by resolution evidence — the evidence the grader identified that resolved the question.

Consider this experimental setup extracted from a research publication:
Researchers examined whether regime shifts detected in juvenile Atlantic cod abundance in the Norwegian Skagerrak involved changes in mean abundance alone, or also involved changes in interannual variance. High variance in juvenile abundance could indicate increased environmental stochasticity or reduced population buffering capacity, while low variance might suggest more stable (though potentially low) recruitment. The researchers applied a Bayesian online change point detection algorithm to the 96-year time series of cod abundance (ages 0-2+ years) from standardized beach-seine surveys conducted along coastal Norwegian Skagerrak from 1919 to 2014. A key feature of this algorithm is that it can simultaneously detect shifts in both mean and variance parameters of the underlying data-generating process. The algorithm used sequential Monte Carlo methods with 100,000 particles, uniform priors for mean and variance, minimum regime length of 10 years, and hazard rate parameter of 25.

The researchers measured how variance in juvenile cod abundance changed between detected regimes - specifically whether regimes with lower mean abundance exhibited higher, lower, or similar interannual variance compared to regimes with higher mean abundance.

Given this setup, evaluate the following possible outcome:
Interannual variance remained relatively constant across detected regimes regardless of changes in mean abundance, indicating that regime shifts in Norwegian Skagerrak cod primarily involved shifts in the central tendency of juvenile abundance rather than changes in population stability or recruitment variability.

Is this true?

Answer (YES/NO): NO